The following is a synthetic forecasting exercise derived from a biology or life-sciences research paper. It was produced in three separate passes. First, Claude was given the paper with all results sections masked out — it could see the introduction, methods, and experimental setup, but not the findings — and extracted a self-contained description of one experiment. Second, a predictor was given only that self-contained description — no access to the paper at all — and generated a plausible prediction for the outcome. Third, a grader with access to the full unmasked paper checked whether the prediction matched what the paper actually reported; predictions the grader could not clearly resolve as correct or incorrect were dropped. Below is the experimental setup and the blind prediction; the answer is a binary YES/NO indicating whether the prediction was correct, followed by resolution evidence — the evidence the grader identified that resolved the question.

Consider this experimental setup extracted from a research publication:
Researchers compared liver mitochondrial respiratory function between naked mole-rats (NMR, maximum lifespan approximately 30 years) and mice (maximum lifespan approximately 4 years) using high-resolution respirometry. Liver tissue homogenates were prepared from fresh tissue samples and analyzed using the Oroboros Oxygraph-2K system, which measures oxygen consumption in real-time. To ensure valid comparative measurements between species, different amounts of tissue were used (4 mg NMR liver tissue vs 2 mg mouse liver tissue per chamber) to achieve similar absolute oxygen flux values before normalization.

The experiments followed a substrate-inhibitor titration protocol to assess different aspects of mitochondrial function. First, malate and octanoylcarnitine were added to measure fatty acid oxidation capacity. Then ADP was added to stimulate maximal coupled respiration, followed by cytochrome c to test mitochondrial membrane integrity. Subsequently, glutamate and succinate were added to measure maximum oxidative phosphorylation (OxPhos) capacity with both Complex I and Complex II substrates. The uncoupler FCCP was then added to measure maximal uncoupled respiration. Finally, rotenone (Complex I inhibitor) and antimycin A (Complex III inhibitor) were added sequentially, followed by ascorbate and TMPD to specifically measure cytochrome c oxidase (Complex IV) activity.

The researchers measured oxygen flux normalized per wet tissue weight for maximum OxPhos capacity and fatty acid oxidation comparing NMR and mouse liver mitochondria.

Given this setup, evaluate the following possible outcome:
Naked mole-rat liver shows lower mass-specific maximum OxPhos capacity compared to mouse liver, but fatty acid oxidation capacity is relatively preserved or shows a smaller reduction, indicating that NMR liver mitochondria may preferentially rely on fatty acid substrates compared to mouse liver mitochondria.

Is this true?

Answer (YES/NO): YES